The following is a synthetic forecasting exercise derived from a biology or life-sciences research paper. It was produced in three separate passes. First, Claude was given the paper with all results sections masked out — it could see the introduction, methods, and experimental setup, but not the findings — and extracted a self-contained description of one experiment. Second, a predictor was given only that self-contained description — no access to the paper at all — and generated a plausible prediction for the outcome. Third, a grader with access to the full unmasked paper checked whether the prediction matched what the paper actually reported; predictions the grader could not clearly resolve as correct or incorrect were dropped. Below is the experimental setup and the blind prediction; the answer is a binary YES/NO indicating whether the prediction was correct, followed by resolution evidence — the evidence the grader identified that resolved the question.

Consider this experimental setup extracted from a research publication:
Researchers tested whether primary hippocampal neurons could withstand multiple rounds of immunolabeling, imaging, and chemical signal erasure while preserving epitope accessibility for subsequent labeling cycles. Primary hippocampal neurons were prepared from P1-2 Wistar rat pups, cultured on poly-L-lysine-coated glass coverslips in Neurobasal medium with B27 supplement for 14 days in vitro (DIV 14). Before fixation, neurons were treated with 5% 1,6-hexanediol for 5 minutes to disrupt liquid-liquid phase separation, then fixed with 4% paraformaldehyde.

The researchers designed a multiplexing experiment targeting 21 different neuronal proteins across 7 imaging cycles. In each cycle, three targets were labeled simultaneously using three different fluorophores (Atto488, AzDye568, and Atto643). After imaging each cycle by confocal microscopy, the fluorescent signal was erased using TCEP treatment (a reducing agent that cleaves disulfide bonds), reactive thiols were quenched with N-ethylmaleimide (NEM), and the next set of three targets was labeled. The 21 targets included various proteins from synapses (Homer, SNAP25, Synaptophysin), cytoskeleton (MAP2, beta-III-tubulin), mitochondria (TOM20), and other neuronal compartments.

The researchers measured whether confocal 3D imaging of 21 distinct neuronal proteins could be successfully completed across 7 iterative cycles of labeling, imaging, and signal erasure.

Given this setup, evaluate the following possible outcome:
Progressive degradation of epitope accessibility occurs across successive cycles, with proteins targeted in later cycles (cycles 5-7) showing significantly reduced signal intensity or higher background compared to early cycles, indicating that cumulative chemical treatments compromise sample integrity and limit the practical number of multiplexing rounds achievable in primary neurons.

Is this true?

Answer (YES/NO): NO